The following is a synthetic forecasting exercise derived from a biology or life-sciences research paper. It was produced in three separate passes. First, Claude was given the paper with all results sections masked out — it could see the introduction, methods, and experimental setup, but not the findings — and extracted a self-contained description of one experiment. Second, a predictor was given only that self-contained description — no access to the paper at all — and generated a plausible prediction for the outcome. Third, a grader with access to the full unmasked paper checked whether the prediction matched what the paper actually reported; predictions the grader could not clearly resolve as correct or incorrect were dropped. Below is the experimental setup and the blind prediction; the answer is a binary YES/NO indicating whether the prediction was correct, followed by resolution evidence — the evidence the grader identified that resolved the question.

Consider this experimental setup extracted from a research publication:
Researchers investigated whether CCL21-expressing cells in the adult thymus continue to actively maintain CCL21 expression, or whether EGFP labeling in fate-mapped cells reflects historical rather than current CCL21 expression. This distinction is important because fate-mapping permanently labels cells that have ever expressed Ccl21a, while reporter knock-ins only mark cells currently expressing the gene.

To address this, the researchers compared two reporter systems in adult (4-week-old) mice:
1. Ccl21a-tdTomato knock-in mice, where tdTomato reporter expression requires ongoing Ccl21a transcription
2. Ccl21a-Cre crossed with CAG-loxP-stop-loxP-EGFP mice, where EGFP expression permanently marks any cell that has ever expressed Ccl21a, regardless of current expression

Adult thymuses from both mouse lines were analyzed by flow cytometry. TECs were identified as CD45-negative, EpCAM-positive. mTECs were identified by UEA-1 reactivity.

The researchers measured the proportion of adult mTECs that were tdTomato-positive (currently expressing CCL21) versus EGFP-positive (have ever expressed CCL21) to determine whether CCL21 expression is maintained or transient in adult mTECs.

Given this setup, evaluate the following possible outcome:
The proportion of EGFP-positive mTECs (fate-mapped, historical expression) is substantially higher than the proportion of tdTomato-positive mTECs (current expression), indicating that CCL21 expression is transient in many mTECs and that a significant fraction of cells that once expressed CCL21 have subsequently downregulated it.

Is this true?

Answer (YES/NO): YES